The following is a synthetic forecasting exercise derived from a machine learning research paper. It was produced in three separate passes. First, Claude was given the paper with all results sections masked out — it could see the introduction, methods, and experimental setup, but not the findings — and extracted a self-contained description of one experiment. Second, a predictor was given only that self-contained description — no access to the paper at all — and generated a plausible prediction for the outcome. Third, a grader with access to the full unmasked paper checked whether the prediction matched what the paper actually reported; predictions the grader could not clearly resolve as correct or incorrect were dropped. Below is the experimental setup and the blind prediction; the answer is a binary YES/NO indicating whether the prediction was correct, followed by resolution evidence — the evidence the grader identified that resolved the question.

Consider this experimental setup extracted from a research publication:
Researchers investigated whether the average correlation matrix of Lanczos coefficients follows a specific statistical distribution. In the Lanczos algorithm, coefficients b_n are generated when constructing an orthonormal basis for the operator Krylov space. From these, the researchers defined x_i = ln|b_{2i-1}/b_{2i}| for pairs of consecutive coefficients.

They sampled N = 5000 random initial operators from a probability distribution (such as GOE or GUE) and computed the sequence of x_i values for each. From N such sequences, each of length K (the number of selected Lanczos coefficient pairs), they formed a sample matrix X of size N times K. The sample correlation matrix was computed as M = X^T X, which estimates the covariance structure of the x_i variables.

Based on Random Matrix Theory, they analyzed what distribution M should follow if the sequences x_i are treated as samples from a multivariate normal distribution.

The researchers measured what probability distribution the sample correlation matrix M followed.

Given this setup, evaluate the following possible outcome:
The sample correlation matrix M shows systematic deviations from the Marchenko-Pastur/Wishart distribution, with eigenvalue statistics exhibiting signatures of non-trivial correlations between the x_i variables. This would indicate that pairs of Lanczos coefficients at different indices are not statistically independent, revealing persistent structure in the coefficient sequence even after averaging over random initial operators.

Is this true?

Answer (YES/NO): NO